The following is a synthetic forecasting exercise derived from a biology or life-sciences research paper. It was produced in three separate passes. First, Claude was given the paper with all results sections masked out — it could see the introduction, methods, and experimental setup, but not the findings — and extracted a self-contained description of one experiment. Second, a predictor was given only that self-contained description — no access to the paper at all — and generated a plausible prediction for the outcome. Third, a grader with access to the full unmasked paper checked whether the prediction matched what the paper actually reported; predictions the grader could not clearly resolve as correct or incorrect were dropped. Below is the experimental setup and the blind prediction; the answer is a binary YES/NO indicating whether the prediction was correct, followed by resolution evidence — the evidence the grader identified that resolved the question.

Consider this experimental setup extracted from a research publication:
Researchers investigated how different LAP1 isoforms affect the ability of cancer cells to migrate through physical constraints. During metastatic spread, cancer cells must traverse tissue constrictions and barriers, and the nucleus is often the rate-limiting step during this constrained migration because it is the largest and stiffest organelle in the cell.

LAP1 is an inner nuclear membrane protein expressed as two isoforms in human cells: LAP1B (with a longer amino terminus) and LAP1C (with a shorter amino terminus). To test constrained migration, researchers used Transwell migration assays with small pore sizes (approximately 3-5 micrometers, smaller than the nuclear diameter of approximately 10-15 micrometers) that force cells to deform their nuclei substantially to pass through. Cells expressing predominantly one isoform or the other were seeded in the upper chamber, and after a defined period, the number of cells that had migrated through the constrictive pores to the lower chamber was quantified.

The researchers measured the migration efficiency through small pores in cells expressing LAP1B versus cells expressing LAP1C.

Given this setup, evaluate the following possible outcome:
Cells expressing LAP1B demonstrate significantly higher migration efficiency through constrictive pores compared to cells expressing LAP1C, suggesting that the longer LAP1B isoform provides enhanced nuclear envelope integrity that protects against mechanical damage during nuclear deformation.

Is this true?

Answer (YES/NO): NO